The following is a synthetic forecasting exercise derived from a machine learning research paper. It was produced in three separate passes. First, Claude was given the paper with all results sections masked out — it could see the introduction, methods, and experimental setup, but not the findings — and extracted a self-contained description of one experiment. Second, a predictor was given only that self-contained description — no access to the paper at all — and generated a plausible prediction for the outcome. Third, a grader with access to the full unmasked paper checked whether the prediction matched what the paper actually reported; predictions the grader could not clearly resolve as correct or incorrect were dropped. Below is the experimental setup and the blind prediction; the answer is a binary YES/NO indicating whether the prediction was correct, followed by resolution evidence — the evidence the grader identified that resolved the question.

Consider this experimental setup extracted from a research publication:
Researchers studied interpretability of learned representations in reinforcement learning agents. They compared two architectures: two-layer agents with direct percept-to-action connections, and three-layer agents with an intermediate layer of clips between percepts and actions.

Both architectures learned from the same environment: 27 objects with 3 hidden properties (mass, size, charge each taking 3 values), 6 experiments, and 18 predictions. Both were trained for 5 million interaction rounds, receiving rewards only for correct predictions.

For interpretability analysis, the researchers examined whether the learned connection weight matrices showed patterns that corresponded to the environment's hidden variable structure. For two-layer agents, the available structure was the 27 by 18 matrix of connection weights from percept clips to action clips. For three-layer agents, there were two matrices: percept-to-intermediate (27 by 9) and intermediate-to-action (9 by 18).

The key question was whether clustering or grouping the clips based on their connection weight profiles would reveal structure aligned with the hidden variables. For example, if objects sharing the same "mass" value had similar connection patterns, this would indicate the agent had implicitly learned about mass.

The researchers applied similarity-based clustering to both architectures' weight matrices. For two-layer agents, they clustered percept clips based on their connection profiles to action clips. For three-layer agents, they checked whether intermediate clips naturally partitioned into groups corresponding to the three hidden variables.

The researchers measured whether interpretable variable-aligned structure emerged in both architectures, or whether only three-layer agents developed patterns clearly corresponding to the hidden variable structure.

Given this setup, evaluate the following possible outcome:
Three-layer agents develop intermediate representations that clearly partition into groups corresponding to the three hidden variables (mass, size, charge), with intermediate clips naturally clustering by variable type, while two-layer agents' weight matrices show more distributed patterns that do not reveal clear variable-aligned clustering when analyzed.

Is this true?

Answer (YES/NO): YES